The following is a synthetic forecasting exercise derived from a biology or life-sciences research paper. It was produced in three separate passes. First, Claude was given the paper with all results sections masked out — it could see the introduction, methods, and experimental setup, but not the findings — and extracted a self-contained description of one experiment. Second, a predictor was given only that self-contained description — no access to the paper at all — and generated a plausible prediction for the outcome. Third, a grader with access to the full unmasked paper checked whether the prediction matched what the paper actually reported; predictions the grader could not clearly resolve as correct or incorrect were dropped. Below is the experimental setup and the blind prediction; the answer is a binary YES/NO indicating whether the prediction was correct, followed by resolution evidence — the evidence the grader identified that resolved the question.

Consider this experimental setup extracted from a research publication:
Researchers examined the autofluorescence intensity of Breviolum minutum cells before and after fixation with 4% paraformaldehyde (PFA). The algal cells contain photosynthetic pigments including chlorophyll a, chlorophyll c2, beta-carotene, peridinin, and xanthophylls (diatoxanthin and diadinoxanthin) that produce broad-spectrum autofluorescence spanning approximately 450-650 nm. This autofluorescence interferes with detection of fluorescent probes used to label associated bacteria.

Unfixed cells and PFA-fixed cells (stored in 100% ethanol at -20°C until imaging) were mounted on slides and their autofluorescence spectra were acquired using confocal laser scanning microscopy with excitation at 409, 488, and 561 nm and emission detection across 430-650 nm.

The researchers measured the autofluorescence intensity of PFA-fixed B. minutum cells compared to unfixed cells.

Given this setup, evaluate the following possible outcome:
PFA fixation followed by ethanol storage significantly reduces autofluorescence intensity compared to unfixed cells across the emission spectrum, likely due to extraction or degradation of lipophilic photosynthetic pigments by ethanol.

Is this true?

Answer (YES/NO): YES